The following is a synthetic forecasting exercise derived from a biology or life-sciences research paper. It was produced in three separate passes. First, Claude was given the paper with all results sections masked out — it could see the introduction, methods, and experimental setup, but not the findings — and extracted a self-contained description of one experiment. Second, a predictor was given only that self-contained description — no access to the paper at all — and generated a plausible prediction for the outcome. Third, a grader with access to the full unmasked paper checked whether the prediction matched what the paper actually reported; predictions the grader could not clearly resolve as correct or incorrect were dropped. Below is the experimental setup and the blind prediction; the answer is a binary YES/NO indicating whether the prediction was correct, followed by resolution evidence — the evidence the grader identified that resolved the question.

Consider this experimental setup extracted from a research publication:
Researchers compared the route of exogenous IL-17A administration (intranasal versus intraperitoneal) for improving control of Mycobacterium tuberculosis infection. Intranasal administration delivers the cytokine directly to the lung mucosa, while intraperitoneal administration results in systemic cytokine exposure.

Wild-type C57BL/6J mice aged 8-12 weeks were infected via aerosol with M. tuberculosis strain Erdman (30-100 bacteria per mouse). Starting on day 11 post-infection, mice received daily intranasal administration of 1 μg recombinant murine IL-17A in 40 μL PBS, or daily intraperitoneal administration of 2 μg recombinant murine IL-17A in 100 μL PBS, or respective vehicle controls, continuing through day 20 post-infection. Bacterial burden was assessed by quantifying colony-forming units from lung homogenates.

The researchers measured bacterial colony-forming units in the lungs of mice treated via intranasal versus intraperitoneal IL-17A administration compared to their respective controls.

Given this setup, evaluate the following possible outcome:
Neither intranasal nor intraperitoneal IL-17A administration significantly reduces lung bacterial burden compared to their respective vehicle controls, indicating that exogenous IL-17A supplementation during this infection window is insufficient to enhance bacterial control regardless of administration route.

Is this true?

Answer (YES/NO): NO